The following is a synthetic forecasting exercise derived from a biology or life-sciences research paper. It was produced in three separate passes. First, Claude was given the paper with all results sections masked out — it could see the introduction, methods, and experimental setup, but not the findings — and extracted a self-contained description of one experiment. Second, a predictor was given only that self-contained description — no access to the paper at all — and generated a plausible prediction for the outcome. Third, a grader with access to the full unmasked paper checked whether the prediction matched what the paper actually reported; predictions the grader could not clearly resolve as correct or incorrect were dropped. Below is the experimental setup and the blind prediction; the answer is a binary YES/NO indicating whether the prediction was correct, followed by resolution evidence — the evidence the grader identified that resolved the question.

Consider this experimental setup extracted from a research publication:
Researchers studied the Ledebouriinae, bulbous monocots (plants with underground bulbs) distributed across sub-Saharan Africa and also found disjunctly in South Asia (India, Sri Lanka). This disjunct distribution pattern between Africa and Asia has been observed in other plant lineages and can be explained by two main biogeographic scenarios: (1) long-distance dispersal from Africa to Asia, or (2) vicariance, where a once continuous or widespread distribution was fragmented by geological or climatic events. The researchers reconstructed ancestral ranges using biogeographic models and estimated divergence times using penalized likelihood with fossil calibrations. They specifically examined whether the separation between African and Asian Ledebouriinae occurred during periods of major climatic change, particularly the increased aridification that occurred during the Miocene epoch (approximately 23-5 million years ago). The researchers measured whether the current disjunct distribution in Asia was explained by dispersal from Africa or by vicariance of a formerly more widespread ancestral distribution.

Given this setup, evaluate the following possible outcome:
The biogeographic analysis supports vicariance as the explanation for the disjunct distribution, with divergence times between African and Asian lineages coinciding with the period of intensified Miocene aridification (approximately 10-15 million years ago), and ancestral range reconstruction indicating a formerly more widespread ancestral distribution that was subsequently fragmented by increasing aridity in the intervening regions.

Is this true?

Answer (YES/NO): NO